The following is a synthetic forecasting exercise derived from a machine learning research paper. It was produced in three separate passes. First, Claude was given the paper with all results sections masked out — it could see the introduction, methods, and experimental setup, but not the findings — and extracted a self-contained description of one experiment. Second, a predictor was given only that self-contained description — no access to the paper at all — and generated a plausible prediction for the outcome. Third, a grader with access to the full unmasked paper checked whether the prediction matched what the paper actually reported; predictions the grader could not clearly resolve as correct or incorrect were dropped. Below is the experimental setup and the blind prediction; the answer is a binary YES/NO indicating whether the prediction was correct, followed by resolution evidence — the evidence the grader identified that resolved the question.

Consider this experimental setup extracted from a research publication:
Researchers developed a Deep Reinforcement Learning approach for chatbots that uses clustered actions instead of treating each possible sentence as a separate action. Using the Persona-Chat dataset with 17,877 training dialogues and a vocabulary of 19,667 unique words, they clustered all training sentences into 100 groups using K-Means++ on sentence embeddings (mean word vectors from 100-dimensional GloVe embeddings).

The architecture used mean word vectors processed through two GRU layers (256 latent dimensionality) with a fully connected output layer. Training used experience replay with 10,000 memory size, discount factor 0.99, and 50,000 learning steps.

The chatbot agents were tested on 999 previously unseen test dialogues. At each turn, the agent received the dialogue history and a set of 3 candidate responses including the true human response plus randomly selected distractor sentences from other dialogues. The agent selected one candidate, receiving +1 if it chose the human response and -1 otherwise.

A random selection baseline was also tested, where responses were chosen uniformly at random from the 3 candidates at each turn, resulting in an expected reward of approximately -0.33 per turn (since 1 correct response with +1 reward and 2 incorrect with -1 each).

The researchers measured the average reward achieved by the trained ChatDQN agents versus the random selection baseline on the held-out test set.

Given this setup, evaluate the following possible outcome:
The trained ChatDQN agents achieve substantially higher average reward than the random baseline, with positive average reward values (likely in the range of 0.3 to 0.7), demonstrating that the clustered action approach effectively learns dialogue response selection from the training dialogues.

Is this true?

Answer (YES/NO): NO